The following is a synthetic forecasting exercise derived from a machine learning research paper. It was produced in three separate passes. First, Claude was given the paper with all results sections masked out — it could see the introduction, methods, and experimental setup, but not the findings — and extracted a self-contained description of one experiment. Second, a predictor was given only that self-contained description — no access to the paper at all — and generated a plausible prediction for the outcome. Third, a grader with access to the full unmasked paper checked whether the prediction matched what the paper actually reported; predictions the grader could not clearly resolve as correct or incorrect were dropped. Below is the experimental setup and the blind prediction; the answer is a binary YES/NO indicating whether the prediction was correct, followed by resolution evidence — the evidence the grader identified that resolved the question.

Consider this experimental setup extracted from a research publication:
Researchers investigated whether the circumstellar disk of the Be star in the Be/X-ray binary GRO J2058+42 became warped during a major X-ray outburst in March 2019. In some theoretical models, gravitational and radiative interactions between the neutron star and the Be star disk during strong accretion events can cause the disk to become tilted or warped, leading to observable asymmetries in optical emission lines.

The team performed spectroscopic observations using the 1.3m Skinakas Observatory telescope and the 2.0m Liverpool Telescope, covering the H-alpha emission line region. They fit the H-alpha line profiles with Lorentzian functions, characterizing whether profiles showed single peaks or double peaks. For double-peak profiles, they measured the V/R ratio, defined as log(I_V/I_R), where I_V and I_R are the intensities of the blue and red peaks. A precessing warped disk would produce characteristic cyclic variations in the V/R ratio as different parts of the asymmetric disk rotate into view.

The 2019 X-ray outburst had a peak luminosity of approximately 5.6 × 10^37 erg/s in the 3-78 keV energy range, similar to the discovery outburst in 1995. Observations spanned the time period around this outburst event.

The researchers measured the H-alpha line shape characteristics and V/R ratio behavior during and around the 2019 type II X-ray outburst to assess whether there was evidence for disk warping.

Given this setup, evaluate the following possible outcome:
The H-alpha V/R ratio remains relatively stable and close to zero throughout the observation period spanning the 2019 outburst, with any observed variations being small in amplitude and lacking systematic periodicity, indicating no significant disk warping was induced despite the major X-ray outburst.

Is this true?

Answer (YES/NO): YES